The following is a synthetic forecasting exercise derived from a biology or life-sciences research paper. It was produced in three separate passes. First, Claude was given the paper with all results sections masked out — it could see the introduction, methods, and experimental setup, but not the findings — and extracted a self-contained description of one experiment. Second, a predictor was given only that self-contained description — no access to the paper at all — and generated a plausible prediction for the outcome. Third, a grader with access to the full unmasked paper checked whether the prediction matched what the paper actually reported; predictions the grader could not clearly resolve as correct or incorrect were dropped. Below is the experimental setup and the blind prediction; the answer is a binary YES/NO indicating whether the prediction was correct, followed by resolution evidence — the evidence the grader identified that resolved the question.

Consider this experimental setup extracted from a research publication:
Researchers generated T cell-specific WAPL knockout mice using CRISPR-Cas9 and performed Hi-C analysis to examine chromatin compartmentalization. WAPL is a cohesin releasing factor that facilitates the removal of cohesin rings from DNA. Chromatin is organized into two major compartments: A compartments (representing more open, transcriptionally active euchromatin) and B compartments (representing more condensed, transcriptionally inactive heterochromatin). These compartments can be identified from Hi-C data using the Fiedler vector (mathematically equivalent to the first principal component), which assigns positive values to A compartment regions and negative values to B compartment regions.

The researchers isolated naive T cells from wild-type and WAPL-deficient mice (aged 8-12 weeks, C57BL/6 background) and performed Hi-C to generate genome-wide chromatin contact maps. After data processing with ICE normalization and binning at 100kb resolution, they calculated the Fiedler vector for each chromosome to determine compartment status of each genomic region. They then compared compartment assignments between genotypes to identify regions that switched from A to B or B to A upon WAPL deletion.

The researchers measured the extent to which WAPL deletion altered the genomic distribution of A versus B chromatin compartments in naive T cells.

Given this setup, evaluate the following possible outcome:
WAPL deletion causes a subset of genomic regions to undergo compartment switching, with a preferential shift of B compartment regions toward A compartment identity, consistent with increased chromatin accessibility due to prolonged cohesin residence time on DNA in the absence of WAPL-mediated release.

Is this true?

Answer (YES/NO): YES